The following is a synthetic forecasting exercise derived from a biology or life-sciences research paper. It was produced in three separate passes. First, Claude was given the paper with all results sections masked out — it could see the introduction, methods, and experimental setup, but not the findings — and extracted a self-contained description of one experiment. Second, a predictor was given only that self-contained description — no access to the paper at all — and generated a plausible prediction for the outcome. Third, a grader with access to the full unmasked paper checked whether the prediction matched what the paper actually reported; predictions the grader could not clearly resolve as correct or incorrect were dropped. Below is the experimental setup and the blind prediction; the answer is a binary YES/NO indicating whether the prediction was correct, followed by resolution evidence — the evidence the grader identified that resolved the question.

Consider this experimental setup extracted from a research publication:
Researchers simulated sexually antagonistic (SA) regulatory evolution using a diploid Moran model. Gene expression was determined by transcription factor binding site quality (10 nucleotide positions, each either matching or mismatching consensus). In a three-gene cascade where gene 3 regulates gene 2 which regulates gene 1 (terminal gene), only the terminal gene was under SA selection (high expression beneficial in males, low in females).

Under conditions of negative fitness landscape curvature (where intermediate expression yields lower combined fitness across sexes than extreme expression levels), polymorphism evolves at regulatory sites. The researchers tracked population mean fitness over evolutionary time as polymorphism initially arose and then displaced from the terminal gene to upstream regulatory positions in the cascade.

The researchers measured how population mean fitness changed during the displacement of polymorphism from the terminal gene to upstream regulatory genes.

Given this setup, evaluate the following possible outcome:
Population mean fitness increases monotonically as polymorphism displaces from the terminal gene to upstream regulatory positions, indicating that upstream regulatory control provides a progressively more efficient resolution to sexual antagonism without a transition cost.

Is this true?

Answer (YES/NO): YES